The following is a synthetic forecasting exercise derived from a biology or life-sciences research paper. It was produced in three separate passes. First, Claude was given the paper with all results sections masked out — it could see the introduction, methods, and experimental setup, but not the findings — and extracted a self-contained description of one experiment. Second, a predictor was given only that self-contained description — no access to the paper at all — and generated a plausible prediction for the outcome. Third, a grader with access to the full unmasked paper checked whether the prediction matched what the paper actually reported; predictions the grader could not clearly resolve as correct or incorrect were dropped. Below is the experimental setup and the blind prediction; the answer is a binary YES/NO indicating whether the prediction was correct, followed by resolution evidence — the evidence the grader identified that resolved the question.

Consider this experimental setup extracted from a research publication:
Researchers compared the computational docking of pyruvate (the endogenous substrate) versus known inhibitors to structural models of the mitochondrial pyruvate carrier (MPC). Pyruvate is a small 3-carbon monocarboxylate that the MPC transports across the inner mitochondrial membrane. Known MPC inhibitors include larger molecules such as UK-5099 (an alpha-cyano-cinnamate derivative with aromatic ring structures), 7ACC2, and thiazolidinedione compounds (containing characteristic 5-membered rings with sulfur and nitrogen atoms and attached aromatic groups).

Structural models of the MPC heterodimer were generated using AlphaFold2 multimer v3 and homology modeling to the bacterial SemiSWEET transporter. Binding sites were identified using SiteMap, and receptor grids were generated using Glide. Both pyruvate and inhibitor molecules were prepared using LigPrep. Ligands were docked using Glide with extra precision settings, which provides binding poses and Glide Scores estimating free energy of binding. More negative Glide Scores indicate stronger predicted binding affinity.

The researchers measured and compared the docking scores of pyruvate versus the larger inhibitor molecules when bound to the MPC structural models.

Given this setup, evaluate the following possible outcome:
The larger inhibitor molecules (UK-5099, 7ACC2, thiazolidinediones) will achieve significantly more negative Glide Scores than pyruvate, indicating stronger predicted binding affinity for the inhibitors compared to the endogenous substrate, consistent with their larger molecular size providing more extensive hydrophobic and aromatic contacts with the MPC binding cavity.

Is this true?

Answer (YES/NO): YES